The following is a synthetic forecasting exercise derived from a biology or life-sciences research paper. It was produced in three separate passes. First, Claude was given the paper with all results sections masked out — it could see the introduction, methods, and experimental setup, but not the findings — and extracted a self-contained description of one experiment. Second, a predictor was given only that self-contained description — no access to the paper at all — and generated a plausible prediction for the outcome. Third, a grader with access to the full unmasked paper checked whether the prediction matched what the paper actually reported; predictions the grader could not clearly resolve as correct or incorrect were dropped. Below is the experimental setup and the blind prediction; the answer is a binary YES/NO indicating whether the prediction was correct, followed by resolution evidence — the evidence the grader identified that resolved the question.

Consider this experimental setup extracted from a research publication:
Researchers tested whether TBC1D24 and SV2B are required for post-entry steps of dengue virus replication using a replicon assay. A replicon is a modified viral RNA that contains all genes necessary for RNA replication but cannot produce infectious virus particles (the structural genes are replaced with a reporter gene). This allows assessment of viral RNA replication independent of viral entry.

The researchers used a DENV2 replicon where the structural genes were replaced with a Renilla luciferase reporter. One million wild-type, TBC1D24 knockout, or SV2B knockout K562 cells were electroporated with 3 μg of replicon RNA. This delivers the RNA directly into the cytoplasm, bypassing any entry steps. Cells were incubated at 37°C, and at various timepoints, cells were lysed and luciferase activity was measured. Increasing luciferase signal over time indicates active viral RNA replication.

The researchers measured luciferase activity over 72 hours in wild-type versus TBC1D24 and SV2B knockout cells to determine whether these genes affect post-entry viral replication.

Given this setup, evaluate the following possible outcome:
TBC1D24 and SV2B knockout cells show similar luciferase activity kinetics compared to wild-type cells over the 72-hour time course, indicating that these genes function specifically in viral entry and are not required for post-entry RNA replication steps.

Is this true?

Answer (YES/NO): YES